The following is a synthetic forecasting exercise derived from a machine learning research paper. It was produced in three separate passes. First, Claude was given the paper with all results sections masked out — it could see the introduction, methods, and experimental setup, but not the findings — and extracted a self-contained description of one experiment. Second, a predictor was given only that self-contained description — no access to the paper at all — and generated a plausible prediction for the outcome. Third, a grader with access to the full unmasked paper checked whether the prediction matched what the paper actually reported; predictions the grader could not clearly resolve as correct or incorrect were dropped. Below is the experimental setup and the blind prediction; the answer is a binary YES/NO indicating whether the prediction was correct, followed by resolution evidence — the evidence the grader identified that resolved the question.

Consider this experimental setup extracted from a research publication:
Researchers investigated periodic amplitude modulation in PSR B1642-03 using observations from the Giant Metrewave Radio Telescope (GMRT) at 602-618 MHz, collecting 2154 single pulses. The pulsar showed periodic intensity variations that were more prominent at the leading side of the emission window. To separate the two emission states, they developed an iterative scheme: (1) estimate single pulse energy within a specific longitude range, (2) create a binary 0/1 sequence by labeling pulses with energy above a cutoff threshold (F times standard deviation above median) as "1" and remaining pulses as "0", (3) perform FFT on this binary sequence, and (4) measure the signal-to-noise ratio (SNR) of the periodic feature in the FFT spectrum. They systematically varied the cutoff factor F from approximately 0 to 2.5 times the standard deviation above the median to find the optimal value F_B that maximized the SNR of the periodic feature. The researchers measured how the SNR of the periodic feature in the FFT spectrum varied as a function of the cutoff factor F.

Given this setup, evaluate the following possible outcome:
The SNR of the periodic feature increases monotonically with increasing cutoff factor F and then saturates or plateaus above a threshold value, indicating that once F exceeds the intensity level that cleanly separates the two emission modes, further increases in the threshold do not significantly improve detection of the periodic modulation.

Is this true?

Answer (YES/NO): NO